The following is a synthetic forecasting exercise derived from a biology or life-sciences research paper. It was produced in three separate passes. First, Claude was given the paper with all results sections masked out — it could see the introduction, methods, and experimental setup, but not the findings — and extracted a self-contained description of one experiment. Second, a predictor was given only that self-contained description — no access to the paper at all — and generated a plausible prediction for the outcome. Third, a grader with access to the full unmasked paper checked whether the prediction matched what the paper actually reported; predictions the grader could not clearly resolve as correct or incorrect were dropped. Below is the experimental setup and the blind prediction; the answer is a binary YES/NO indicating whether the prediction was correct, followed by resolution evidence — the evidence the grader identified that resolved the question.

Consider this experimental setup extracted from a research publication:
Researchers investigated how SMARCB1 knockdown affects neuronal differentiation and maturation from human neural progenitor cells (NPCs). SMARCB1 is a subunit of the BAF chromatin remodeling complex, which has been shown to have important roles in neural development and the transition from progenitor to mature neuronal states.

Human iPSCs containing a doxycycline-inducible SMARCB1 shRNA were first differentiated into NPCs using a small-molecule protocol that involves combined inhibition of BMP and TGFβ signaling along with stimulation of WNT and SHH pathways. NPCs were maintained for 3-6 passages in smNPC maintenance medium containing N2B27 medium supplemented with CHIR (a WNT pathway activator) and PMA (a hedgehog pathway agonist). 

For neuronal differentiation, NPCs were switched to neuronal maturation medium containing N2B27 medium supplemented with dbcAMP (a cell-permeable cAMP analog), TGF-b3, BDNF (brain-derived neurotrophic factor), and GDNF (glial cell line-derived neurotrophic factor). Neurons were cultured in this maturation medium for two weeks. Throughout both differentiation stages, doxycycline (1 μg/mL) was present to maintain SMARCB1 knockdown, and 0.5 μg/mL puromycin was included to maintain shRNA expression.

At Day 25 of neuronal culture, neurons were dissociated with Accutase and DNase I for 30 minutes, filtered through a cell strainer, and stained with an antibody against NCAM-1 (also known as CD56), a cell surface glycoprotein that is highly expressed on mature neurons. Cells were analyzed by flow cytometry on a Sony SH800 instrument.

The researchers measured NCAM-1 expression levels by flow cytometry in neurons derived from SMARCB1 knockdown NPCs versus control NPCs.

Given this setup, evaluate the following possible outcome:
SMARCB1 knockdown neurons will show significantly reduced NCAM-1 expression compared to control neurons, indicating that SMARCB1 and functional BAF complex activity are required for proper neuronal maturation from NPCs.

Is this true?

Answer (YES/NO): YES